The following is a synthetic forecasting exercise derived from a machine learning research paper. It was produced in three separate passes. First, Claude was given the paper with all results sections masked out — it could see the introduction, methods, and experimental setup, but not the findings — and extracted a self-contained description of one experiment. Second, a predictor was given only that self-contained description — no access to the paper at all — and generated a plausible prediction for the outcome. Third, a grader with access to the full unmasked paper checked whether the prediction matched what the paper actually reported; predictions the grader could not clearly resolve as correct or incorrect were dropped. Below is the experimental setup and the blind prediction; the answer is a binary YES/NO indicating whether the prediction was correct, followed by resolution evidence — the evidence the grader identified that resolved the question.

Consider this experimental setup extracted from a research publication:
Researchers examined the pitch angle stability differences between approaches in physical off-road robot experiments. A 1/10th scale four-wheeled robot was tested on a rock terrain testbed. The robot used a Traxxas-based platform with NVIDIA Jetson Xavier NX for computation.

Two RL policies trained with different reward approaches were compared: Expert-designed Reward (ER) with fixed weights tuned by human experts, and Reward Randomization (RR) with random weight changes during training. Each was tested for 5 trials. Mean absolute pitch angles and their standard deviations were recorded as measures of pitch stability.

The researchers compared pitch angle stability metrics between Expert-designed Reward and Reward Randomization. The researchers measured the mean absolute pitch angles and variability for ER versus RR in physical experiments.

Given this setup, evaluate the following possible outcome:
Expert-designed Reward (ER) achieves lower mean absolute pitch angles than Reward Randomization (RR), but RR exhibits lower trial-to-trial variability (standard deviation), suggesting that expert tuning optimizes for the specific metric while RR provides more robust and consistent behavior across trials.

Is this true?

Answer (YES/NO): NO